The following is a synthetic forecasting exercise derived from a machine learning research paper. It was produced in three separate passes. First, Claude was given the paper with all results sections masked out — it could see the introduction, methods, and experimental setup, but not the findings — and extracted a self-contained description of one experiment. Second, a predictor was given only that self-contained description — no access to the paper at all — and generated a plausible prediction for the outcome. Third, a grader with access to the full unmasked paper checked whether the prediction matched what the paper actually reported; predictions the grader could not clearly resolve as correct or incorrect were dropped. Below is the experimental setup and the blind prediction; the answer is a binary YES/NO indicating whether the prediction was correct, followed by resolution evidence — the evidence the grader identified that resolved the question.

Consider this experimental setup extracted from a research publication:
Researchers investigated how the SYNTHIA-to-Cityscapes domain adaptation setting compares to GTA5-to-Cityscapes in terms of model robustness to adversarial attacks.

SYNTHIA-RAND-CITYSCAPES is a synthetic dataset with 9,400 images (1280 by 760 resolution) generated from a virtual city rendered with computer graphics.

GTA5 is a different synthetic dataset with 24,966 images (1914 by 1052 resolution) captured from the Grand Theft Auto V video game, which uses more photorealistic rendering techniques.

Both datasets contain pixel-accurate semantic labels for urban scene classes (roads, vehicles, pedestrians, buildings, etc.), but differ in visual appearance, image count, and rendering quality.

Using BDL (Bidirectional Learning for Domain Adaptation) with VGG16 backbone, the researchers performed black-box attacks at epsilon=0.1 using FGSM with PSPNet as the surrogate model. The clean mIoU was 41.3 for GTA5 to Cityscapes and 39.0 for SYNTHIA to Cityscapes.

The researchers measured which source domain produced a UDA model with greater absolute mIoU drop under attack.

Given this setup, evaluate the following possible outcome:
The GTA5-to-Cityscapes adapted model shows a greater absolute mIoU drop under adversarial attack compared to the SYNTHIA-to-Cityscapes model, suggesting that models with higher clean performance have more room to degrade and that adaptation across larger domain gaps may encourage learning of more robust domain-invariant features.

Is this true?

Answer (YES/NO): YES